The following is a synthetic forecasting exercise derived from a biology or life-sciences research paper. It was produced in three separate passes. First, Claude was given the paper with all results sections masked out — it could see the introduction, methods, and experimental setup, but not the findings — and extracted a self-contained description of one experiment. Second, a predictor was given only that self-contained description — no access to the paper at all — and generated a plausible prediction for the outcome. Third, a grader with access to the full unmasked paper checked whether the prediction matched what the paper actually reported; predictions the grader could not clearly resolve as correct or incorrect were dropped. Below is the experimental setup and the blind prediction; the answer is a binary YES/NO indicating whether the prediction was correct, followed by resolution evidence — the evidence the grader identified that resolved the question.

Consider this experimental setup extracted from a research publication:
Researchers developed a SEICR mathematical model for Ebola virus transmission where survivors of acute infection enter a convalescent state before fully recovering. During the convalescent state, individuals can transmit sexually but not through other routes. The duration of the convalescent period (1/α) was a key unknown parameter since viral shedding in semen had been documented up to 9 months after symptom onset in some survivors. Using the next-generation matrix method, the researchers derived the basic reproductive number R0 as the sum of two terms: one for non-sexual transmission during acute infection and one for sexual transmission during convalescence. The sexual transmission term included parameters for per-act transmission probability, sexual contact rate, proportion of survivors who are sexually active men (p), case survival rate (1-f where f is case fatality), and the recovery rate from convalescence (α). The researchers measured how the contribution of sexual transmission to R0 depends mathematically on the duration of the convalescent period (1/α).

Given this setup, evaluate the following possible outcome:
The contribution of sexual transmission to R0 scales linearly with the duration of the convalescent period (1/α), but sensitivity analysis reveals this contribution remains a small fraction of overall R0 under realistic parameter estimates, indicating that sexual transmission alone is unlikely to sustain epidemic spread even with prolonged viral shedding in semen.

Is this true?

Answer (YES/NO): YES